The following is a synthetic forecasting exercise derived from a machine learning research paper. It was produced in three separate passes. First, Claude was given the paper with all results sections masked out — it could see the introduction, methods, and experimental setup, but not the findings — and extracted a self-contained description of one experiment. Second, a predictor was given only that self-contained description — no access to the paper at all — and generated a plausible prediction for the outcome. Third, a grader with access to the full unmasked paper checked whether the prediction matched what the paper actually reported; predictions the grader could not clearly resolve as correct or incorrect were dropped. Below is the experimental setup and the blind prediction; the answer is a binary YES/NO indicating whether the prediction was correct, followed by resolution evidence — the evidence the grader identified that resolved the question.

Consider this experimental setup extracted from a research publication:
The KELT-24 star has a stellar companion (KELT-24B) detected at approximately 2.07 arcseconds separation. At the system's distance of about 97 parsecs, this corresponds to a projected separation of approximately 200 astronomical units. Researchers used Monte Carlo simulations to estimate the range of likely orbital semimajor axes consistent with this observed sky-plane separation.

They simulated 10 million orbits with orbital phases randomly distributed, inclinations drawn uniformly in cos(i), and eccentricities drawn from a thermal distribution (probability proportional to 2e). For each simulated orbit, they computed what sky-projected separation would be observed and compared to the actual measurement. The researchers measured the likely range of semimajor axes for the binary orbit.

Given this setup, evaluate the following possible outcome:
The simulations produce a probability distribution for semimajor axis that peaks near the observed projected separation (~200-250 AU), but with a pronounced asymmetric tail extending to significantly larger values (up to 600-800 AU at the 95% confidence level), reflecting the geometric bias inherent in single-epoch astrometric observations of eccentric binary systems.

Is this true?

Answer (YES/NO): NO